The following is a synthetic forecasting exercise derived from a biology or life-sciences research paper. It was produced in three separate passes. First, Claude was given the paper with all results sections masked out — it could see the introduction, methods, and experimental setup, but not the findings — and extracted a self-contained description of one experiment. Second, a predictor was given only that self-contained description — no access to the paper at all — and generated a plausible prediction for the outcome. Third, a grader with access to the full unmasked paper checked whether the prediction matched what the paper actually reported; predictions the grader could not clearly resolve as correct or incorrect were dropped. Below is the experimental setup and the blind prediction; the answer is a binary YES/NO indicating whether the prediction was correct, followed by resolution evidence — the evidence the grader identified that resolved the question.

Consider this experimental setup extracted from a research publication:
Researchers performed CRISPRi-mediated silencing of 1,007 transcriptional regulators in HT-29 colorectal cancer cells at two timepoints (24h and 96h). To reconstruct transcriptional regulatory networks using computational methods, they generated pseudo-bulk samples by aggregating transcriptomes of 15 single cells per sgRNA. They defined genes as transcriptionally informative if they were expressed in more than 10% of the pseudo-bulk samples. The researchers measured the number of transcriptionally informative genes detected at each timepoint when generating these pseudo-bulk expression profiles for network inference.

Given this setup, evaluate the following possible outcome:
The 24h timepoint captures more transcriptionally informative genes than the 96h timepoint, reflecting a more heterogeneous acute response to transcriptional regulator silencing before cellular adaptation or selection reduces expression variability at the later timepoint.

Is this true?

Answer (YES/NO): NO